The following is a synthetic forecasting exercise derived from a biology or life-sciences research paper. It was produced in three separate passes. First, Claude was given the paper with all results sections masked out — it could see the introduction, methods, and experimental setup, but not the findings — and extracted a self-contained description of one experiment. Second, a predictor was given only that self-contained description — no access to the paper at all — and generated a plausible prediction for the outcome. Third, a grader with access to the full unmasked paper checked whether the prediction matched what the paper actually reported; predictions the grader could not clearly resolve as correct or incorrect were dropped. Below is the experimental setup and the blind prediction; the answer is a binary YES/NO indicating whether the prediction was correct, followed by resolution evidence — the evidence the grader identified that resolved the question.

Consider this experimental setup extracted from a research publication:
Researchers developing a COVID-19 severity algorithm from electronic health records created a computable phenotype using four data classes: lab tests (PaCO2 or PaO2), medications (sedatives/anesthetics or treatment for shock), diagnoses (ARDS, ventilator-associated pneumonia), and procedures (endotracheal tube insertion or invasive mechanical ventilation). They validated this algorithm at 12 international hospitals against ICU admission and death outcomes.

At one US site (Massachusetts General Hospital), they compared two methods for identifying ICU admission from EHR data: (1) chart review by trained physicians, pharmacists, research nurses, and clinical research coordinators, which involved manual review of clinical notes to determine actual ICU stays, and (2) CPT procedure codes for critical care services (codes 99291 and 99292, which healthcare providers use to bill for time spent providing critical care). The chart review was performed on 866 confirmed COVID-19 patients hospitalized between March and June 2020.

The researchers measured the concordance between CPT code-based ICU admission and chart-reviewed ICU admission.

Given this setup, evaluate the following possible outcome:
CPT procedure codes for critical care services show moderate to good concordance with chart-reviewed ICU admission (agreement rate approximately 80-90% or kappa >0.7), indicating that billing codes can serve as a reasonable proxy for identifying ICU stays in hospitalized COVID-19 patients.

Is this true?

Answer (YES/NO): NO